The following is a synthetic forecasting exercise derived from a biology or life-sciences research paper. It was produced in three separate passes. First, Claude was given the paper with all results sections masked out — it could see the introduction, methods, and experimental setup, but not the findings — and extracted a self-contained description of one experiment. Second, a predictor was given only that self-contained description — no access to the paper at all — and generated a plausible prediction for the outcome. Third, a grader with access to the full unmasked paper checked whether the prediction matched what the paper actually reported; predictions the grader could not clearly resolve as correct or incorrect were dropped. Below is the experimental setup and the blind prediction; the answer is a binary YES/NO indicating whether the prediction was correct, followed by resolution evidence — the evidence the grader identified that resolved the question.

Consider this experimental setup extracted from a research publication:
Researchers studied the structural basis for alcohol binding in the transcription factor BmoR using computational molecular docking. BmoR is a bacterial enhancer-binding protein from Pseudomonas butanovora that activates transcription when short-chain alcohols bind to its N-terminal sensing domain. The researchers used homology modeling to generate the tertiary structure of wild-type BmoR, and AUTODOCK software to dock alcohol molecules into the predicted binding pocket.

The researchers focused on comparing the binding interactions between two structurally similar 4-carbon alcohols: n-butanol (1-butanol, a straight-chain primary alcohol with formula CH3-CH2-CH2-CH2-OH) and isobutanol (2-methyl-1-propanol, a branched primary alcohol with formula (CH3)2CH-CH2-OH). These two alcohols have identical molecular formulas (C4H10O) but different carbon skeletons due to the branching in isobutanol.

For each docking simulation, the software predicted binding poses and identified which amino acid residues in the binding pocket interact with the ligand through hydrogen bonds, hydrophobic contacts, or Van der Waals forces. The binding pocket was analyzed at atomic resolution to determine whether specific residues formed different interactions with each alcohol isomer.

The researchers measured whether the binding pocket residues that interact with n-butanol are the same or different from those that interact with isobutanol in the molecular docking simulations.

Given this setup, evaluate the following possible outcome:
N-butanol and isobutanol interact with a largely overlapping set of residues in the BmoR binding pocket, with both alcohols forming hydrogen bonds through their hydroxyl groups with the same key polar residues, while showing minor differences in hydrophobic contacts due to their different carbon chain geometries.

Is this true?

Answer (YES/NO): YES